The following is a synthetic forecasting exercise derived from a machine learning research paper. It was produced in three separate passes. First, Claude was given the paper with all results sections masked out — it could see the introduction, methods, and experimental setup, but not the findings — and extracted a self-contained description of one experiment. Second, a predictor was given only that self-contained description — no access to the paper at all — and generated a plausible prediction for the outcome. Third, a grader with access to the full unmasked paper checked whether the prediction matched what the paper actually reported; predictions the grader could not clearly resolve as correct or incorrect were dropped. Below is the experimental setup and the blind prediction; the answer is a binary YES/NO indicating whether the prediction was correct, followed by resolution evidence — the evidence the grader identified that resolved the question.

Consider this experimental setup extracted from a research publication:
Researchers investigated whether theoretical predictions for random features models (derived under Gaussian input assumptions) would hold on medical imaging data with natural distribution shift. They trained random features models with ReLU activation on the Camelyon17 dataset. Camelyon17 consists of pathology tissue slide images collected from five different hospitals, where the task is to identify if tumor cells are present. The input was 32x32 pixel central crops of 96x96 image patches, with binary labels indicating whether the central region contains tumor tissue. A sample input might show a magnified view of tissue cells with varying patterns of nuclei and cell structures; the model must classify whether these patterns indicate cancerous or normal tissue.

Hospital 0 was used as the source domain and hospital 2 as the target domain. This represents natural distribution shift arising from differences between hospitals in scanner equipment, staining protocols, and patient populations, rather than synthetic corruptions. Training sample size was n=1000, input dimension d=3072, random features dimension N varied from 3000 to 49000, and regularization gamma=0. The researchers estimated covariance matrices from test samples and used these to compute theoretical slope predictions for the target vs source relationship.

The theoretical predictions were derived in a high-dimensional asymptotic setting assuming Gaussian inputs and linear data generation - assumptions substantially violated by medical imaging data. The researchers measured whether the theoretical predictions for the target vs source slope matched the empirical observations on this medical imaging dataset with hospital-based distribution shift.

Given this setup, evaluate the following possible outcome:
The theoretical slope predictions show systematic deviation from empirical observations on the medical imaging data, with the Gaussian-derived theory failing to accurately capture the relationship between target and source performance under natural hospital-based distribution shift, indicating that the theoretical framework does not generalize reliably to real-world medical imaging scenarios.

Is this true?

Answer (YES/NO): NO